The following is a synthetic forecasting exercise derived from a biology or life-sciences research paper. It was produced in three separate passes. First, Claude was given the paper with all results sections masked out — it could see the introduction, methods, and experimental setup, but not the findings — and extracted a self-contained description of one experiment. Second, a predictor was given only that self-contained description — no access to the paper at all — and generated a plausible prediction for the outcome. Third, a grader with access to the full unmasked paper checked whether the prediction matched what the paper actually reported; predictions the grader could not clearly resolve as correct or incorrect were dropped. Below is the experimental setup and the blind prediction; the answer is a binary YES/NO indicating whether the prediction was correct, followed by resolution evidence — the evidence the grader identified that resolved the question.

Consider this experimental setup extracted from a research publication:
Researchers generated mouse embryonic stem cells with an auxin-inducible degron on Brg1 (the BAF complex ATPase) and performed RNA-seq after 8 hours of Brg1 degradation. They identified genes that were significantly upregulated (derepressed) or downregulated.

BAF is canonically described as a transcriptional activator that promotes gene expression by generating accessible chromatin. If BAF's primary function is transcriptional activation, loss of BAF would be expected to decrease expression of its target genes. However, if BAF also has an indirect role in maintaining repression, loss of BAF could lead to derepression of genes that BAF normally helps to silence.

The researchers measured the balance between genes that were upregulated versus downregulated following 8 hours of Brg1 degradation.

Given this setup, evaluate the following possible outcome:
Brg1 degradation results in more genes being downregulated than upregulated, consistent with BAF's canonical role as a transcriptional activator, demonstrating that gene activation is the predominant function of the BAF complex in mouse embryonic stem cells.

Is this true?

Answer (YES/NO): YES